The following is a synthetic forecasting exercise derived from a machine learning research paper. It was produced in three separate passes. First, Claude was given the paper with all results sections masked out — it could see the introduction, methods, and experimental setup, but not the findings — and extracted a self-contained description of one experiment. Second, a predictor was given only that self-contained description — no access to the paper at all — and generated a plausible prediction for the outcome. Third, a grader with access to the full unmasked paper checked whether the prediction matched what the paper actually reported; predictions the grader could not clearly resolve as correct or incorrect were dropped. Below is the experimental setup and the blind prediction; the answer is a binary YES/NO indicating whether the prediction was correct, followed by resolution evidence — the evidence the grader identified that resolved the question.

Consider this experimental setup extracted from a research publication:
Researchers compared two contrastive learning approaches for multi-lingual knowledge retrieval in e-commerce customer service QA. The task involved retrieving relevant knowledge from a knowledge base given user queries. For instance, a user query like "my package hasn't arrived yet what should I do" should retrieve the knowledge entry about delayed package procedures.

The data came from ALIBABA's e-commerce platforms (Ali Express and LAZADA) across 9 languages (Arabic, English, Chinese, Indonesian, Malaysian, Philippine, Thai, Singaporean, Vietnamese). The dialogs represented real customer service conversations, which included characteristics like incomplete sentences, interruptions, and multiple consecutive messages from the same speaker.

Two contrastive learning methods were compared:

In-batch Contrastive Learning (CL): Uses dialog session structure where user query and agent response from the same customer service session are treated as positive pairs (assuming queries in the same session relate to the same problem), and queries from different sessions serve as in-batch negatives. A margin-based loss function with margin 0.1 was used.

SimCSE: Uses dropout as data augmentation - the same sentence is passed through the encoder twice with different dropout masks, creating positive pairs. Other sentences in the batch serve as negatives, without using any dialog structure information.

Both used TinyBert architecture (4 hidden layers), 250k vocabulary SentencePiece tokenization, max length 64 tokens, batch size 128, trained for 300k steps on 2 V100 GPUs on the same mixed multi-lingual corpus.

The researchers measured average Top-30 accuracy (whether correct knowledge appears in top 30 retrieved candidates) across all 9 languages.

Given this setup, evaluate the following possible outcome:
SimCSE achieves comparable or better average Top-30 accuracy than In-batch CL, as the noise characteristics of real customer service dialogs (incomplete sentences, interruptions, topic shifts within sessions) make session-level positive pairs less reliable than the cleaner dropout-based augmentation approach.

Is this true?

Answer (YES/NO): NO